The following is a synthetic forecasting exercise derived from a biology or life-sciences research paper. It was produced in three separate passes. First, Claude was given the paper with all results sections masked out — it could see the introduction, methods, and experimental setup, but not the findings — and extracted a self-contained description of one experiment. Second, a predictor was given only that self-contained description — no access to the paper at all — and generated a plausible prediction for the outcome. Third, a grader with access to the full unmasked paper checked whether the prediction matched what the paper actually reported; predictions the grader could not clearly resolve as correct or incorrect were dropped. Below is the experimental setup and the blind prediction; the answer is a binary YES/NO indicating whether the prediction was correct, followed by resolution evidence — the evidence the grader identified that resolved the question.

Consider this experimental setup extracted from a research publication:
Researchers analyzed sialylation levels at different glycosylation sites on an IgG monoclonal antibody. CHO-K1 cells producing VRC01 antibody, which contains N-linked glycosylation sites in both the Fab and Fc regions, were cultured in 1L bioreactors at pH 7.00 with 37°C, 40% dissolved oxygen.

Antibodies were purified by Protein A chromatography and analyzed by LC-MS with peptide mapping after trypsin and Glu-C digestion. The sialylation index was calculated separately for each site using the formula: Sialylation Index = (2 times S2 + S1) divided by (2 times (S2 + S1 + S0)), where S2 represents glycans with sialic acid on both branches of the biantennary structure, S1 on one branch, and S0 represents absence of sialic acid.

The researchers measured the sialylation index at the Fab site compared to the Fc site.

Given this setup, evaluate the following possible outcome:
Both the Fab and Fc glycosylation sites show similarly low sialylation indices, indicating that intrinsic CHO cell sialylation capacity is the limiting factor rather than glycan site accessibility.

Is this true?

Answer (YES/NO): NO